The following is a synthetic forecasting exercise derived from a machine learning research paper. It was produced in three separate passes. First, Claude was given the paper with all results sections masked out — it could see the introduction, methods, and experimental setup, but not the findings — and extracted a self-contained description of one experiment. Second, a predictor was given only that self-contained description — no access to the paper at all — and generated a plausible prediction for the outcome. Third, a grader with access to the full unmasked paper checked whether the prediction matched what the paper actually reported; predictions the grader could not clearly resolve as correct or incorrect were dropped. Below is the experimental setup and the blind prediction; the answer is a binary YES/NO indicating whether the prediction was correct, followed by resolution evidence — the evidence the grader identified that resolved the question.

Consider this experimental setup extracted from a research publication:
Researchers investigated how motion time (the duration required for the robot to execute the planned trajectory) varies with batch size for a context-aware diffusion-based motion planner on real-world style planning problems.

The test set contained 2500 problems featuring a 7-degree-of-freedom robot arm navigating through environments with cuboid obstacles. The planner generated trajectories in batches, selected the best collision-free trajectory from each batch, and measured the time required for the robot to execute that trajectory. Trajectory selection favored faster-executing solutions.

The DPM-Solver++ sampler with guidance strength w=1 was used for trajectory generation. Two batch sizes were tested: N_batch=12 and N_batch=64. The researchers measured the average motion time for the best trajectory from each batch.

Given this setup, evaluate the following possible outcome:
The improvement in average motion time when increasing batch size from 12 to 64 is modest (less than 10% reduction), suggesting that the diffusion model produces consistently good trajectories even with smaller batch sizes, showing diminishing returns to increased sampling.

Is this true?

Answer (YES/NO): NO